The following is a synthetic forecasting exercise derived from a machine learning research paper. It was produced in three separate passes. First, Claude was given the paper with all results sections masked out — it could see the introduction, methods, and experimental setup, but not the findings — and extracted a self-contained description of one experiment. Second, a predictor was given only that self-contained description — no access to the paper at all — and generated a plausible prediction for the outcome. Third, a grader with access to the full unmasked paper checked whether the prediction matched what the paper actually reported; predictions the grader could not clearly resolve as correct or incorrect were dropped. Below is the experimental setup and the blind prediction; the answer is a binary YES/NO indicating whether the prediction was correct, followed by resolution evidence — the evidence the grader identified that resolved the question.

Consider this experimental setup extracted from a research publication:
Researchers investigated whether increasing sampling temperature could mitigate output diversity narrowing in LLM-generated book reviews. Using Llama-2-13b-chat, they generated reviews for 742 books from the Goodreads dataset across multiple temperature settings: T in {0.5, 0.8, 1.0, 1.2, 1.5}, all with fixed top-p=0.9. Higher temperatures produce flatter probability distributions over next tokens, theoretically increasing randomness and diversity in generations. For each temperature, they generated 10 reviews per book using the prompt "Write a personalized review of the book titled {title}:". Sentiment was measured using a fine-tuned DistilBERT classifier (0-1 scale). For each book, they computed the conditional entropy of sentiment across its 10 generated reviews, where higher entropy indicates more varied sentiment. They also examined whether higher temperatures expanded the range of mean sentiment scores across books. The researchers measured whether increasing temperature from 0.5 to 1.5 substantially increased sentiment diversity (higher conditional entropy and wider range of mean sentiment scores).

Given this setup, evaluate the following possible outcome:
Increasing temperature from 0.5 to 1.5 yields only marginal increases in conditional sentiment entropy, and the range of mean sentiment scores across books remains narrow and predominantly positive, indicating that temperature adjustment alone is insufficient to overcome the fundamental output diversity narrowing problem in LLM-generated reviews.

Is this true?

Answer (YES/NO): YES